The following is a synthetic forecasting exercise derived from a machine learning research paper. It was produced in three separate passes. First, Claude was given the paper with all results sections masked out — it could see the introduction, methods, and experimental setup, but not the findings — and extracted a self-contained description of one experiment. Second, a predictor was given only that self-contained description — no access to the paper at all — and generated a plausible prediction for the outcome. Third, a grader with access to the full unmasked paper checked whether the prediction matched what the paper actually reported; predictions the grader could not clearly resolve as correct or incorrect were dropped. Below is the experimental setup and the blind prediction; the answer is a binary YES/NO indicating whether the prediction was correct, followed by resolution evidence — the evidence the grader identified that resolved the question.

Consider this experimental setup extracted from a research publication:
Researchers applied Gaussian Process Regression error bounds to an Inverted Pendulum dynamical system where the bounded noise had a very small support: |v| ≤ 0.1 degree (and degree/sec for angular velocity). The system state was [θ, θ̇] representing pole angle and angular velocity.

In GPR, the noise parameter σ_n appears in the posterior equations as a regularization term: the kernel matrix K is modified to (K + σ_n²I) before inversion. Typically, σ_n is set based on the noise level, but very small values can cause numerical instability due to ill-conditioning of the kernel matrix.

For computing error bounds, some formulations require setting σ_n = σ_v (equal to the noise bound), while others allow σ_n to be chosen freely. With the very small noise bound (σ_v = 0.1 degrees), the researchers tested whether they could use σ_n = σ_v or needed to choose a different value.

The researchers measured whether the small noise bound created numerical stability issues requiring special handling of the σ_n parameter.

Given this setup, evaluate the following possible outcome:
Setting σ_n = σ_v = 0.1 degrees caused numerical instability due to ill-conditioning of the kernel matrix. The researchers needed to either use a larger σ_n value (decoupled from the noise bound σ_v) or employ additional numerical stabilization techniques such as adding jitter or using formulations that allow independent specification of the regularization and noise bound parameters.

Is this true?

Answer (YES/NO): YES